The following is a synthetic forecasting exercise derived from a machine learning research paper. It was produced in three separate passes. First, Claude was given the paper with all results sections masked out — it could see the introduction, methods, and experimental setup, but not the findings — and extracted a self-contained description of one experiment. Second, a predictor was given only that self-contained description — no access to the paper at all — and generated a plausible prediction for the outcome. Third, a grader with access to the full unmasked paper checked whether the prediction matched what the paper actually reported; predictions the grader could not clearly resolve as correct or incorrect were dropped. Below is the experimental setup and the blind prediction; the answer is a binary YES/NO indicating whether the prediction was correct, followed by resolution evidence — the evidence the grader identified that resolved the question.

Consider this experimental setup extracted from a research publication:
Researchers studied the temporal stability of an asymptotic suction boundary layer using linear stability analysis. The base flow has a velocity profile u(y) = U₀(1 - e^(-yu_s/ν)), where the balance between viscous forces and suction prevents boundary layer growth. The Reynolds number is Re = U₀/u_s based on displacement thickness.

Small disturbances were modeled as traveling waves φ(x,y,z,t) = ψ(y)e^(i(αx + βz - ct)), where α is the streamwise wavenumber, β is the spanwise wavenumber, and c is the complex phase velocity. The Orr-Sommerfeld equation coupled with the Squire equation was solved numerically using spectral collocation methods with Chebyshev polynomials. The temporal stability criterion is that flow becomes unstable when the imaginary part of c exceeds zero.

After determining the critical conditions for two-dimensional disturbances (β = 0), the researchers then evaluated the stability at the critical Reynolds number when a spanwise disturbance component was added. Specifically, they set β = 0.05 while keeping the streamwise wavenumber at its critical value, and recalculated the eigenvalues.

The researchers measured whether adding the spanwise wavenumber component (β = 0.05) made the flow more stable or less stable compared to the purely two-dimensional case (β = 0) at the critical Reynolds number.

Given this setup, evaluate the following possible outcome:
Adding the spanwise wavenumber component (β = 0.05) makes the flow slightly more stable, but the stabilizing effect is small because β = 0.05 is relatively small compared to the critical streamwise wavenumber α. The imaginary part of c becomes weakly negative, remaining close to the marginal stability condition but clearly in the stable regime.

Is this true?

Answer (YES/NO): YES